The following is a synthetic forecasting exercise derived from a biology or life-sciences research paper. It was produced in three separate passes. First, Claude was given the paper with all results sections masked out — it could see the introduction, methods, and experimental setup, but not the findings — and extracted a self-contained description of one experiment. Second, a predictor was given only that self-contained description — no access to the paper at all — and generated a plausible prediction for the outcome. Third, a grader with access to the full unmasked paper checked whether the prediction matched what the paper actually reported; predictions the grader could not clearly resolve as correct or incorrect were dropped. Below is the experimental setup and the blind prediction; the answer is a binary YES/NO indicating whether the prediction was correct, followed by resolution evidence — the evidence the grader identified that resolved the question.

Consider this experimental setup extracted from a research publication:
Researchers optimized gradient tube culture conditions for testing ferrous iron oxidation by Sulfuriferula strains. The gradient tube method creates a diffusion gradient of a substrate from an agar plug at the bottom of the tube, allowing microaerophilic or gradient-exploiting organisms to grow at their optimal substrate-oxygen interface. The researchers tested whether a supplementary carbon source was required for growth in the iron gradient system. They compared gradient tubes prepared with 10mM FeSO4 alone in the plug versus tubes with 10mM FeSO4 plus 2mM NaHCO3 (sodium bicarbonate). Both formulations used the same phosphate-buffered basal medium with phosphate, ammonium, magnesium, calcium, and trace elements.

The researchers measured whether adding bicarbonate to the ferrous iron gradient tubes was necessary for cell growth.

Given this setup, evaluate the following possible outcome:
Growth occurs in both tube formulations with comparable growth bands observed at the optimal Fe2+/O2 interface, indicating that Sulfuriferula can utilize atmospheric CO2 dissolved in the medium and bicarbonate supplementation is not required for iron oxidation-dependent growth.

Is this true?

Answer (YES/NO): NO